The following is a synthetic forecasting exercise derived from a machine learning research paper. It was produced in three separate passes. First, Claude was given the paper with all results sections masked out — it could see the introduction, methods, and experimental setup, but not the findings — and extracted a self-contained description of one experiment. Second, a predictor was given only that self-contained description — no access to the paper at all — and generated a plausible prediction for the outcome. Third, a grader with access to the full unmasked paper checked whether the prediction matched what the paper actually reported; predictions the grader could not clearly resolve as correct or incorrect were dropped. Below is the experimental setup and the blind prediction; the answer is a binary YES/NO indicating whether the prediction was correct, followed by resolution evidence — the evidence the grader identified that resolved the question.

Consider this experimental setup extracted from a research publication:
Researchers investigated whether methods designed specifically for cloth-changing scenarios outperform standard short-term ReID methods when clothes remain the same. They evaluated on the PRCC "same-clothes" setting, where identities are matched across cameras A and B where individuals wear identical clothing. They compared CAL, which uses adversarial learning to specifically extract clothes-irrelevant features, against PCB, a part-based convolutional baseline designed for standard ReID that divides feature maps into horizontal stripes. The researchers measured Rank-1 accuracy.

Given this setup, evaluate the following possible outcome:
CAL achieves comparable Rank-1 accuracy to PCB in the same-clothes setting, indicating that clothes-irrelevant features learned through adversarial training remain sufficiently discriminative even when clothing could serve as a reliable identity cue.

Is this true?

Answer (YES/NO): YES